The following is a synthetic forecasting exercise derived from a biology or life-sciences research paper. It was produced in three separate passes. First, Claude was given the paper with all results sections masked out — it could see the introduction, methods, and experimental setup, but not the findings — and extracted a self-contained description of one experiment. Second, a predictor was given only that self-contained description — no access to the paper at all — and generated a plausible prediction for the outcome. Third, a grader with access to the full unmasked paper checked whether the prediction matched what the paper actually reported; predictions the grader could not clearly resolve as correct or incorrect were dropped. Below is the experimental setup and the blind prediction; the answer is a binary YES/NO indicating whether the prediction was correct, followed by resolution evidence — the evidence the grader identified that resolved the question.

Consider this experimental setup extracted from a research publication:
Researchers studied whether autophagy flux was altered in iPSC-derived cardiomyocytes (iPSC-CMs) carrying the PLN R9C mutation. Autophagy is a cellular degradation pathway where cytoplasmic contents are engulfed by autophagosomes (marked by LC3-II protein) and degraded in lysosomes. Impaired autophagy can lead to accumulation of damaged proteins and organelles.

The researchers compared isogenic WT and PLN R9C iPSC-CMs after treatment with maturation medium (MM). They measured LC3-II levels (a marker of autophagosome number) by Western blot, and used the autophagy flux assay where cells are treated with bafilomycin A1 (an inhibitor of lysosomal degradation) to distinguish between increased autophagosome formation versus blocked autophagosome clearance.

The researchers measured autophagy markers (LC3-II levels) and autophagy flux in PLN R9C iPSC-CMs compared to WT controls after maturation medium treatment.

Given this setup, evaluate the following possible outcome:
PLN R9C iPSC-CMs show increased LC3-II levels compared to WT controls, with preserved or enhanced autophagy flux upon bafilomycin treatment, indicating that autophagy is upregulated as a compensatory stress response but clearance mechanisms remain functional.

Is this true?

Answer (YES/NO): NO